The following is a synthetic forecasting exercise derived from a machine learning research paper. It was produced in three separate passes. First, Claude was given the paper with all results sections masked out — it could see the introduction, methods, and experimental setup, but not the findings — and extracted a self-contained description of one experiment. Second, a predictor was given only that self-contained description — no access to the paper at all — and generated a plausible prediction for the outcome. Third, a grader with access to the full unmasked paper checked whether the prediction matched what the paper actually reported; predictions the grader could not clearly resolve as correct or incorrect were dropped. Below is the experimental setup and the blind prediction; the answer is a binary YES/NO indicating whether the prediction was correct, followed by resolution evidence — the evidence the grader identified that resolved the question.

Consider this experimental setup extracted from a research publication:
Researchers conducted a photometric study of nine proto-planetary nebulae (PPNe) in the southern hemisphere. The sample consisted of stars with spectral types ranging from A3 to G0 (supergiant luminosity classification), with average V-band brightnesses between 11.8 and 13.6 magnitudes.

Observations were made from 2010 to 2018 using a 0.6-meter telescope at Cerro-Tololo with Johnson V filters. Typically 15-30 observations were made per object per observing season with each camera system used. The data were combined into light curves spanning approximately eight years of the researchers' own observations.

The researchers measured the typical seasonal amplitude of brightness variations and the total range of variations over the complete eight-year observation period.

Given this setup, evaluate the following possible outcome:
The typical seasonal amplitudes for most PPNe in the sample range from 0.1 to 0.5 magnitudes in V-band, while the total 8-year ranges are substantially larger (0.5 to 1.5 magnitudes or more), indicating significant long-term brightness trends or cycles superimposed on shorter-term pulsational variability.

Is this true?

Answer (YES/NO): NO